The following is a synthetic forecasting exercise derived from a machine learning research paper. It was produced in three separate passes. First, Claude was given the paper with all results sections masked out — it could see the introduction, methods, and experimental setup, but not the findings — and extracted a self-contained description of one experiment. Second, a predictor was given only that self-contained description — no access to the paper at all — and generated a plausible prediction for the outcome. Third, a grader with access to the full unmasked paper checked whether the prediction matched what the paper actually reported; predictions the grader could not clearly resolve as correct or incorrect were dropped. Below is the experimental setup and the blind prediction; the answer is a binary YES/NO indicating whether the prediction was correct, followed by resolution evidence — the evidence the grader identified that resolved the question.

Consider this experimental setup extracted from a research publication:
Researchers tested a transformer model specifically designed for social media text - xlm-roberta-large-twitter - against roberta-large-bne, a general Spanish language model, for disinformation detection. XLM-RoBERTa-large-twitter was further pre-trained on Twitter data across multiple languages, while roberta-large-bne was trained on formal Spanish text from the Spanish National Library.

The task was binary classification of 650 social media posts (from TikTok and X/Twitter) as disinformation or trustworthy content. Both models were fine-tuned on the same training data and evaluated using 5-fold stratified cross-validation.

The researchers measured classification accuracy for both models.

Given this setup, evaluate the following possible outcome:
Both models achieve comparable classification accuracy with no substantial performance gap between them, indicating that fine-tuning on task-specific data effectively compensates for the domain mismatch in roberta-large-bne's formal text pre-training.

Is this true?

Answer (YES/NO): NO